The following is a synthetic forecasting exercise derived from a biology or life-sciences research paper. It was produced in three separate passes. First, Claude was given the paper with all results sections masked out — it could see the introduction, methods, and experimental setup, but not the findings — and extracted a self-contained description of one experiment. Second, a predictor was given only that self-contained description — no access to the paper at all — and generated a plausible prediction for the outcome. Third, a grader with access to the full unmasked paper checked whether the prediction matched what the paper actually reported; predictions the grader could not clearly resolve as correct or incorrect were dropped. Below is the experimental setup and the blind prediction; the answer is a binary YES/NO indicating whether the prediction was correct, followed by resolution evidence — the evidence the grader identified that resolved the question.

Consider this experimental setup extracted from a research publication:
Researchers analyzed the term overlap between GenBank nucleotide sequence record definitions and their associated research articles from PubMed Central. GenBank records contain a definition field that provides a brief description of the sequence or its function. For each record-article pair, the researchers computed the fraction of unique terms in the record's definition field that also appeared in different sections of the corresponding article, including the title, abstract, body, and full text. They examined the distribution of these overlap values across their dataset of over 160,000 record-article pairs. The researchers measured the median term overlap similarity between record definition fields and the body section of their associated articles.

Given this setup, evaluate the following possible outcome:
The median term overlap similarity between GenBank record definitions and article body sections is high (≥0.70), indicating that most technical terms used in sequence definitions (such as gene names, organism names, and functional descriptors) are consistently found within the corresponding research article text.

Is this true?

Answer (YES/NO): YES